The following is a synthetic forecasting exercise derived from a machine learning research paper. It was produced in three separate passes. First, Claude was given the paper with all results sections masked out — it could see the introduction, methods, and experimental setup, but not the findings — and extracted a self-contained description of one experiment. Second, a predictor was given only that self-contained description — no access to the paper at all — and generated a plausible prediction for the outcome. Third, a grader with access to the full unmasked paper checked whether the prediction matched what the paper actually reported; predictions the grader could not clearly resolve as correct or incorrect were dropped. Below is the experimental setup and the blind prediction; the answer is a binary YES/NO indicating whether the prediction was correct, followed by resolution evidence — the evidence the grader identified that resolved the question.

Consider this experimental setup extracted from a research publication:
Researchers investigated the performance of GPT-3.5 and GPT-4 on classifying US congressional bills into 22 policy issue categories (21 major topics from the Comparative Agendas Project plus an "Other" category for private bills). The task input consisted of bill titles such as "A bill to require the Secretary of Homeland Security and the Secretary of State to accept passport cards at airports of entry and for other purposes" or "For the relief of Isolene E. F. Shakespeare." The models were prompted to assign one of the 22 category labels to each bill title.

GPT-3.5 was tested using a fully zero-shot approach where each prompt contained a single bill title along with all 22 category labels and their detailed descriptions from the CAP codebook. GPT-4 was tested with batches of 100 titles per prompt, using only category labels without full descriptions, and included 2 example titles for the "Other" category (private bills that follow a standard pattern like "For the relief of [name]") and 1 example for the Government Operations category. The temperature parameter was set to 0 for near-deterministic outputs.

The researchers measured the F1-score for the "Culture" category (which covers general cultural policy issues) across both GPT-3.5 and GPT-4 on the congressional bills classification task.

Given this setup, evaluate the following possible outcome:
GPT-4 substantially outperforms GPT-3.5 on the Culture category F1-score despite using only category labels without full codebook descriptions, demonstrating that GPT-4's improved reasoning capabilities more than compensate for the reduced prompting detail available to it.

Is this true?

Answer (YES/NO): NO